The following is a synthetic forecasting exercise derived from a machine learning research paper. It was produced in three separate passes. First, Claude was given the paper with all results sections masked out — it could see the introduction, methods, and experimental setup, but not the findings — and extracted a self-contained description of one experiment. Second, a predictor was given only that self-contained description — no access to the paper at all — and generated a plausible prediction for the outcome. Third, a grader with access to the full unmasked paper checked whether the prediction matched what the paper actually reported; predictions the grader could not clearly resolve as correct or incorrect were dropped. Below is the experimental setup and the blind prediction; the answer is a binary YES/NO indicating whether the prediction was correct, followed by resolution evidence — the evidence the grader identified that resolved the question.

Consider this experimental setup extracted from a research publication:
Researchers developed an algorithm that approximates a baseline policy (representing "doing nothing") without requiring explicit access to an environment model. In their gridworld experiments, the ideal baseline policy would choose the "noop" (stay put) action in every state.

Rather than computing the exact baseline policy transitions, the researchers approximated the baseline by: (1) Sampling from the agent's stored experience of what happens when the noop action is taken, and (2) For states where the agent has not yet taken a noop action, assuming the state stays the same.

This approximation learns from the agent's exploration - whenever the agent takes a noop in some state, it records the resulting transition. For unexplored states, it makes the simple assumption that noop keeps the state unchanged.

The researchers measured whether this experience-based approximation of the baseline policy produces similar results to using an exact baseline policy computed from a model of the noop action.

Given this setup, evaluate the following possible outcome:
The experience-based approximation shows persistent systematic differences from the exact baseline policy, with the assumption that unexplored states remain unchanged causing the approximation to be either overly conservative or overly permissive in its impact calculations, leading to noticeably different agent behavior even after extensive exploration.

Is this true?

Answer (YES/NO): NO